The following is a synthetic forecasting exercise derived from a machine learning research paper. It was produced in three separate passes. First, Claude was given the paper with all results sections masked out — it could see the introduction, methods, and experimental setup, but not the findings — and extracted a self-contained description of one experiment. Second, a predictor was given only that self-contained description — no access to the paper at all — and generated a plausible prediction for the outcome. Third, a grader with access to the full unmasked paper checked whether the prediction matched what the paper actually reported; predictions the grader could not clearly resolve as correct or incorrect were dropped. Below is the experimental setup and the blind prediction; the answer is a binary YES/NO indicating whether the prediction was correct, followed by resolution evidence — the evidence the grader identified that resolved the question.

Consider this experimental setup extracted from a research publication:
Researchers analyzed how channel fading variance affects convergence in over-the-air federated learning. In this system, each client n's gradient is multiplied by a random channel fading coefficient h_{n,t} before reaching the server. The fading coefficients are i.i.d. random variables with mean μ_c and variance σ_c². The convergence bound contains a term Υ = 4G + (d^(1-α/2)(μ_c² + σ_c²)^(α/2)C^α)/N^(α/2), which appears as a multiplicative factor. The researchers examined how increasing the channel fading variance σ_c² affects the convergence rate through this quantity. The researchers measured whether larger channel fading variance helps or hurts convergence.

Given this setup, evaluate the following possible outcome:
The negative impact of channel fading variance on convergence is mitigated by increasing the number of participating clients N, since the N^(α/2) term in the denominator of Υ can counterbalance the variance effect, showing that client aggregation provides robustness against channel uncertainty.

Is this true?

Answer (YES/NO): YES